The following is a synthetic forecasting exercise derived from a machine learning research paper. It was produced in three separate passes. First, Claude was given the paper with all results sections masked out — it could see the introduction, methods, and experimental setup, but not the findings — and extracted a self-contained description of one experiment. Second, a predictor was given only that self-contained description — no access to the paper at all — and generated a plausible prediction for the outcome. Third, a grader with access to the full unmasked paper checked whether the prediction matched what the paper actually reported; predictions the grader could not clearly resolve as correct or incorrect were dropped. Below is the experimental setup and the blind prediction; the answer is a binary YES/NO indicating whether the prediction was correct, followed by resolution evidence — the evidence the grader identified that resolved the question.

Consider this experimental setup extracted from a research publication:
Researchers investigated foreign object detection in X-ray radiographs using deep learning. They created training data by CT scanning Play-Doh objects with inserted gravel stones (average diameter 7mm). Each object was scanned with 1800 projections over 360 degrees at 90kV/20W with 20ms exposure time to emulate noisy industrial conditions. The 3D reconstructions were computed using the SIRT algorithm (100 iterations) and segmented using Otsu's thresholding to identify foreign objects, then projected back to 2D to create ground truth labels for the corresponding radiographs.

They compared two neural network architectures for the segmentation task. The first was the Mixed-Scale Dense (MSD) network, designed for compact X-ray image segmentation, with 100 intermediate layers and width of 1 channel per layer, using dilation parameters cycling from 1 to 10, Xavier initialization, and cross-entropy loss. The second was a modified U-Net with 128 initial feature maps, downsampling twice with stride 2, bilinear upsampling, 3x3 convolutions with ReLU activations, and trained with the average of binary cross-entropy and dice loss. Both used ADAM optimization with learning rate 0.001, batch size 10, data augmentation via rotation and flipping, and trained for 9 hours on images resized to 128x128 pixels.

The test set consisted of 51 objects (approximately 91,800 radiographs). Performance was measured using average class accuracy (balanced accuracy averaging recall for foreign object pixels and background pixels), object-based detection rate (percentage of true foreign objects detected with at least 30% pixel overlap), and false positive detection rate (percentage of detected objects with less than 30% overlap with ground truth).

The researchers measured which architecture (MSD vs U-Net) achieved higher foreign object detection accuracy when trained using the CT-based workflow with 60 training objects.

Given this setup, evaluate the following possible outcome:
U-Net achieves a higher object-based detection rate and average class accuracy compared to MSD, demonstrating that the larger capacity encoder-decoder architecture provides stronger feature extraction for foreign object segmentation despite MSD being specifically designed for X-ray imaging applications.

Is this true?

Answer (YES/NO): NO